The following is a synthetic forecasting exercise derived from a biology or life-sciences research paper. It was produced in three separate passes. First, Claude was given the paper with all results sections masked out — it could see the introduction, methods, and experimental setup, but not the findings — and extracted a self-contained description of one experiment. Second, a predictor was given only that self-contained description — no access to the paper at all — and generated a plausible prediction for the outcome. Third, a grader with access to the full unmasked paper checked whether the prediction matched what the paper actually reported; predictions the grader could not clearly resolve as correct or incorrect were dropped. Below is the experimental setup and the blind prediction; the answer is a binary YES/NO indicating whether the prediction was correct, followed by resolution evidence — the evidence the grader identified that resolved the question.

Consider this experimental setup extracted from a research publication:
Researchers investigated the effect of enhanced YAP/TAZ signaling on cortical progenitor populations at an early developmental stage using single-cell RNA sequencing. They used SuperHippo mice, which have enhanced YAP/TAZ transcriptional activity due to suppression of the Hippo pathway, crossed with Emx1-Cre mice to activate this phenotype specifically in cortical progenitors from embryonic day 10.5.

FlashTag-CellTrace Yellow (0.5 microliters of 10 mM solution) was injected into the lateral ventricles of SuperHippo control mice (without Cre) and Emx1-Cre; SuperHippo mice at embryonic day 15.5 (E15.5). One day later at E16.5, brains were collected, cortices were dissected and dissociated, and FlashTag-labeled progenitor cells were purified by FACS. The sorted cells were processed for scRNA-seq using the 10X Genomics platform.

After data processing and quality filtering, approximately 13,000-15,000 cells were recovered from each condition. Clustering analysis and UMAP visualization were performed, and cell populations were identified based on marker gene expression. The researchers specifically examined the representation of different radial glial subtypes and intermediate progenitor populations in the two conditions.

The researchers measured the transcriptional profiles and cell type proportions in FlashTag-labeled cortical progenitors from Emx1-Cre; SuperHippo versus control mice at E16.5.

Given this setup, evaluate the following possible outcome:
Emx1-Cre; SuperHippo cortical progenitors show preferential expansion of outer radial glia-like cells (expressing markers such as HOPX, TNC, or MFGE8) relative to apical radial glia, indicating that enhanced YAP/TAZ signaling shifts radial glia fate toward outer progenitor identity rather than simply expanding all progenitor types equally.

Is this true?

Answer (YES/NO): NO